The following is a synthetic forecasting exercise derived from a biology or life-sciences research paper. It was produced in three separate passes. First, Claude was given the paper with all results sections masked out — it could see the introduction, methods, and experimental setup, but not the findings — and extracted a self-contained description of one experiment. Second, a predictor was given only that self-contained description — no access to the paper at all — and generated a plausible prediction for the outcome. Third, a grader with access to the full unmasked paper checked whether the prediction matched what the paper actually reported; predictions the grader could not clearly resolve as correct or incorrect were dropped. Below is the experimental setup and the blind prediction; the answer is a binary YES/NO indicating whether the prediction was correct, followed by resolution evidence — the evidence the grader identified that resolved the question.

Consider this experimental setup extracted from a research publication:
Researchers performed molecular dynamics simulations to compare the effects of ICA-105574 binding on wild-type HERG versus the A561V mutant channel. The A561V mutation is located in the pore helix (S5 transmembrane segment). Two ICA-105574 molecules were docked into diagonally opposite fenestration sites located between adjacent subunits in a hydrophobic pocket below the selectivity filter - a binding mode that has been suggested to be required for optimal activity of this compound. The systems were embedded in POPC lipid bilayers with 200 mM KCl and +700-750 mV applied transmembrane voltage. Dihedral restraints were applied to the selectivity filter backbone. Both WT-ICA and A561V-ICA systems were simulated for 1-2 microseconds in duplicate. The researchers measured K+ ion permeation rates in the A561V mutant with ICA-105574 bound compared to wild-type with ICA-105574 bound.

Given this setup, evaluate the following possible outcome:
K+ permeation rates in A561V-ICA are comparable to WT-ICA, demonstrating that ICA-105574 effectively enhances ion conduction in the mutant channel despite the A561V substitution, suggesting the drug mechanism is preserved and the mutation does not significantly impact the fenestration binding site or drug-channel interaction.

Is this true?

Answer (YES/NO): YES